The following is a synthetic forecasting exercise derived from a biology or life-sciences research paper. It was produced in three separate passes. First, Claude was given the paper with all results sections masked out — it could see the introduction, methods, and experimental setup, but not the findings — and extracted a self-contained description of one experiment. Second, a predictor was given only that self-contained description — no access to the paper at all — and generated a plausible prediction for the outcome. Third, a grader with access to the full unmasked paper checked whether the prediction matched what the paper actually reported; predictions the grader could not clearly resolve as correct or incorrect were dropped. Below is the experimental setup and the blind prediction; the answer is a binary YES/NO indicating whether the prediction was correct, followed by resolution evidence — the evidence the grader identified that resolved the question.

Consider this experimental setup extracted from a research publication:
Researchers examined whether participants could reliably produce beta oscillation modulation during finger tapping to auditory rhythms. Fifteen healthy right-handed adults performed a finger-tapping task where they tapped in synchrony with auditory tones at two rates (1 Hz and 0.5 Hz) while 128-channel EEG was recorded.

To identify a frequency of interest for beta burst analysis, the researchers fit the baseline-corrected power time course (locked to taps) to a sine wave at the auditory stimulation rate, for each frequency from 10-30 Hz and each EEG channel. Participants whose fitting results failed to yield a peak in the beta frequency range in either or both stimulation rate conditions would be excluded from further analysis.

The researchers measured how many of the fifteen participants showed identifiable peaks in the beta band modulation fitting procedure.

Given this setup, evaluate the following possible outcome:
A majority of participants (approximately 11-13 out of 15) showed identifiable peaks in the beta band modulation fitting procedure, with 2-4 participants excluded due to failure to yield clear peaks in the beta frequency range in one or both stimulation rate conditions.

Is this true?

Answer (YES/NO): YES